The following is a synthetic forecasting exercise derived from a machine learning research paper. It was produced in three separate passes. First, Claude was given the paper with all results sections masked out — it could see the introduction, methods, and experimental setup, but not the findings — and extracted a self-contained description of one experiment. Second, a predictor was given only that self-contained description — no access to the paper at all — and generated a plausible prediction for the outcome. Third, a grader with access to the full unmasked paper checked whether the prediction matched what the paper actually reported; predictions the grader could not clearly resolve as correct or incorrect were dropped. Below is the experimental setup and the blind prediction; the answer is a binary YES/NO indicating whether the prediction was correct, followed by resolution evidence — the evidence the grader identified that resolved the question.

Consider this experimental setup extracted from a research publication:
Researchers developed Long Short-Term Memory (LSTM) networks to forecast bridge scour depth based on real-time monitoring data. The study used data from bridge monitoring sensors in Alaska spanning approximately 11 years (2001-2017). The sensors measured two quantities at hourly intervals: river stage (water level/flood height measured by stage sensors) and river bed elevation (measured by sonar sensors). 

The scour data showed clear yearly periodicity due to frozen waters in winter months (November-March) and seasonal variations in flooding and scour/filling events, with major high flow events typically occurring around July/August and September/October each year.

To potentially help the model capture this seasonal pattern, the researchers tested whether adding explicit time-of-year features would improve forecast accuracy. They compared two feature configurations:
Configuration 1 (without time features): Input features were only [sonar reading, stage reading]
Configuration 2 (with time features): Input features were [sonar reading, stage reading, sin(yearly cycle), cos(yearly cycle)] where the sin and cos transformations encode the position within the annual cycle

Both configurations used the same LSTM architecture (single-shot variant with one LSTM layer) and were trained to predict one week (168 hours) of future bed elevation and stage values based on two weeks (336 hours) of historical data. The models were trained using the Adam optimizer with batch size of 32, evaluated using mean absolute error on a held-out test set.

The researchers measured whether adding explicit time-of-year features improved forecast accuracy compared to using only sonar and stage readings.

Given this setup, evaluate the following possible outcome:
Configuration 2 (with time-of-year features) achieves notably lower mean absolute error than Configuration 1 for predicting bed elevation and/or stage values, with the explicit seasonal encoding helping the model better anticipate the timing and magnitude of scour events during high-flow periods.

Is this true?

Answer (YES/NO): NO